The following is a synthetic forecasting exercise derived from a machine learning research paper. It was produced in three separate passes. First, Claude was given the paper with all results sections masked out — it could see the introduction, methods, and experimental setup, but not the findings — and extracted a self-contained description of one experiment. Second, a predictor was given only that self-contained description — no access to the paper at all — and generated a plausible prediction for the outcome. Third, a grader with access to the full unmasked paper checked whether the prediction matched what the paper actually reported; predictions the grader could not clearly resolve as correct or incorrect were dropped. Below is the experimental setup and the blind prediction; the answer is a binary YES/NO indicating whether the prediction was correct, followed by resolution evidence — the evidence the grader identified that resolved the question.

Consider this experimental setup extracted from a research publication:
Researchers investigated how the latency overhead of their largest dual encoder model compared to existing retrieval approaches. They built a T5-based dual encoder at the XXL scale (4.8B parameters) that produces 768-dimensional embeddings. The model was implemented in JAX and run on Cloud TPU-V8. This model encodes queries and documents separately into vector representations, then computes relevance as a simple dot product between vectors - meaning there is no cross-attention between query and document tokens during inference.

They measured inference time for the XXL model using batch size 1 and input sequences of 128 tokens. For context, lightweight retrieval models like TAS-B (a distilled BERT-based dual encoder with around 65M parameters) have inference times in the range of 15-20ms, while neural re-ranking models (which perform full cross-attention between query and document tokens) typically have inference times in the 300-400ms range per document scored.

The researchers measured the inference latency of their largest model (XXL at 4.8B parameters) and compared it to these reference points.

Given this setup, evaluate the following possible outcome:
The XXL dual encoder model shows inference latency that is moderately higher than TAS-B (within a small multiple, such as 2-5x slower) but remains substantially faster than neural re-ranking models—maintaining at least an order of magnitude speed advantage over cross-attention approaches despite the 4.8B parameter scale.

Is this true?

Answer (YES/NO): NO